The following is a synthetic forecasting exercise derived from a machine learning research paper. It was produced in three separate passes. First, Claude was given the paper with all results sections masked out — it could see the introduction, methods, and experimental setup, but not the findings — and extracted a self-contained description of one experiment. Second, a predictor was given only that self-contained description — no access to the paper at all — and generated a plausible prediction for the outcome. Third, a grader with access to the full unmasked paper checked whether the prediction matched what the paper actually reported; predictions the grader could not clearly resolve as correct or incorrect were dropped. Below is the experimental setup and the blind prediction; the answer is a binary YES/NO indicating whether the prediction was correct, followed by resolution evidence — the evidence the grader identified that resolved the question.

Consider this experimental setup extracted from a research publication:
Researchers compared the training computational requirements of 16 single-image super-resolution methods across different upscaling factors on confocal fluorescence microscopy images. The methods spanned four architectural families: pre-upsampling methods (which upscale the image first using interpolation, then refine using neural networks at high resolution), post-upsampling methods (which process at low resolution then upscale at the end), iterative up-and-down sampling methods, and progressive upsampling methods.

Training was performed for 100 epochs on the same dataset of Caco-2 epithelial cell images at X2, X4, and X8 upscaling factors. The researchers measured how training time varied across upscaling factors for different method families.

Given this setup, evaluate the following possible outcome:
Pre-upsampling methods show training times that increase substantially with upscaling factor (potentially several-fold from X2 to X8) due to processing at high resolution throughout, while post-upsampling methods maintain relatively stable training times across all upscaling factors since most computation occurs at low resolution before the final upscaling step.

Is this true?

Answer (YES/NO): NO